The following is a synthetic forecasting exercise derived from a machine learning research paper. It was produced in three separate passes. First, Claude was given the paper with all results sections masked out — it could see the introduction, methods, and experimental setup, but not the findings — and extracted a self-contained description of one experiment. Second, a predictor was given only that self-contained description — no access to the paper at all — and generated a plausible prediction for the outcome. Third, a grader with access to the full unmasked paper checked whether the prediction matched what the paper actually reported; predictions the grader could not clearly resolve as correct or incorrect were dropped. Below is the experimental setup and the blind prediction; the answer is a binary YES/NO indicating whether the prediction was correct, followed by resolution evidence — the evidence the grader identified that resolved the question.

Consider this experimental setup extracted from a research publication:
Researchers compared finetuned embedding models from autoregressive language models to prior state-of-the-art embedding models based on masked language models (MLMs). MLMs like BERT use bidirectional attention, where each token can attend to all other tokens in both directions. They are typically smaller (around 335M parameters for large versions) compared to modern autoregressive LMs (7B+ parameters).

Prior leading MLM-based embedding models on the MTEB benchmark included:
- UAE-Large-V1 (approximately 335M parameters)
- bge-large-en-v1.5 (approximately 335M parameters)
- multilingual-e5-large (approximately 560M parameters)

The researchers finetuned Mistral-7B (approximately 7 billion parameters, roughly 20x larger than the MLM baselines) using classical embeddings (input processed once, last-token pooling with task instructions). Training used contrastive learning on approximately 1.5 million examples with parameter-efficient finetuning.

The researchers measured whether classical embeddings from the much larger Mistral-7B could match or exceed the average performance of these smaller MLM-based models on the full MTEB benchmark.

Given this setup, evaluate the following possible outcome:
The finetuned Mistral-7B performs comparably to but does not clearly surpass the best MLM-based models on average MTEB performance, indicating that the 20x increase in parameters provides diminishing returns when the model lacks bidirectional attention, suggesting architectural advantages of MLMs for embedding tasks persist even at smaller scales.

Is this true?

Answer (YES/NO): YES